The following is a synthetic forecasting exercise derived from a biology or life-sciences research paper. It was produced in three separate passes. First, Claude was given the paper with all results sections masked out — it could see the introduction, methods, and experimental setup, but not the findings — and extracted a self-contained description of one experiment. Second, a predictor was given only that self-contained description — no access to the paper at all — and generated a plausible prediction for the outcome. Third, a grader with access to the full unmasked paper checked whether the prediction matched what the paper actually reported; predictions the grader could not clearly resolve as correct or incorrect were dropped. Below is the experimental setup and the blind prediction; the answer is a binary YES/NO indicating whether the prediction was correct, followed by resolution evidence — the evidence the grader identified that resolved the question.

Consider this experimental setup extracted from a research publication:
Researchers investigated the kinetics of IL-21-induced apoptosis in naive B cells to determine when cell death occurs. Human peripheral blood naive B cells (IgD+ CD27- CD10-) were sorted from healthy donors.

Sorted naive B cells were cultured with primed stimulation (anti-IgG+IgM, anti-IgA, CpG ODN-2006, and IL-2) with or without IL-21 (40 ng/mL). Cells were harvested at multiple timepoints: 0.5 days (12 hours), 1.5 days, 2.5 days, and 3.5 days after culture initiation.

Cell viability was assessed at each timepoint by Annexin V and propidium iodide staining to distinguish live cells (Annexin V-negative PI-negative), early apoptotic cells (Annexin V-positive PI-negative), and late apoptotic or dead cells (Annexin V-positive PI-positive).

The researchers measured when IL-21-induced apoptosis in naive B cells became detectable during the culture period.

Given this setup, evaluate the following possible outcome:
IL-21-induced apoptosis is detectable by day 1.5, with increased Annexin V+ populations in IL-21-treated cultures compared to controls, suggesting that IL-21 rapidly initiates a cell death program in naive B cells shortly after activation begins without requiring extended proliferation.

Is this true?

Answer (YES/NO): YES